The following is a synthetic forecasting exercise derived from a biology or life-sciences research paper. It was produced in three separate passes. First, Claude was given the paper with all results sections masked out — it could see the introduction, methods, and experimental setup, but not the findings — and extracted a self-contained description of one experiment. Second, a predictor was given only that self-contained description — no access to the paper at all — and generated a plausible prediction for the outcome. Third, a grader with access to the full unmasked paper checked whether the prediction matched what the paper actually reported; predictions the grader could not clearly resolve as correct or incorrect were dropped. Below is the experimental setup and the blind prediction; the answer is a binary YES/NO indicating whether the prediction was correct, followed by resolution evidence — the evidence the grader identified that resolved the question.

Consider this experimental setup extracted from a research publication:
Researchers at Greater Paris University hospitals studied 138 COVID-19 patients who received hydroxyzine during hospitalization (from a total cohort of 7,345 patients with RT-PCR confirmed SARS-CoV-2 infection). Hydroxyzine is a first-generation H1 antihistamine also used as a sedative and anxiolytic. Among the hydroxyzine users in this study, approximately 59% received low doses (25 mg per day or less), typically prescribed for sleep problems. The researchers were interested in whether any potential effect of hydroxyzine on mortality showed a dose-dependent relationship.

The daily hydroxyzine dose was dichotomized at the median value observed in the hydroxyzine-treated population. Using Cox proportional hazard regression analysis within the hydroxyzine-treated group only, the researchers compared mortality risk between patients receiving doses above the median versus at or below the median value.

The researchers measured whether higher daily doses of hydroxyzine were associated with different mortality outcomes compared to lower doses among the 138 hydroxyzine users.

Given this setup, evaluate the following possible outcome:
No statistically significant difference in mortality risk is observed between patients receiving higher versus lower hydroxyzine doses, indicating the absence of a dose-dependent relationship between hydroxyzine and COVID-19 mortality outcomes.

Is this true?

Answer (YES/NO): NO